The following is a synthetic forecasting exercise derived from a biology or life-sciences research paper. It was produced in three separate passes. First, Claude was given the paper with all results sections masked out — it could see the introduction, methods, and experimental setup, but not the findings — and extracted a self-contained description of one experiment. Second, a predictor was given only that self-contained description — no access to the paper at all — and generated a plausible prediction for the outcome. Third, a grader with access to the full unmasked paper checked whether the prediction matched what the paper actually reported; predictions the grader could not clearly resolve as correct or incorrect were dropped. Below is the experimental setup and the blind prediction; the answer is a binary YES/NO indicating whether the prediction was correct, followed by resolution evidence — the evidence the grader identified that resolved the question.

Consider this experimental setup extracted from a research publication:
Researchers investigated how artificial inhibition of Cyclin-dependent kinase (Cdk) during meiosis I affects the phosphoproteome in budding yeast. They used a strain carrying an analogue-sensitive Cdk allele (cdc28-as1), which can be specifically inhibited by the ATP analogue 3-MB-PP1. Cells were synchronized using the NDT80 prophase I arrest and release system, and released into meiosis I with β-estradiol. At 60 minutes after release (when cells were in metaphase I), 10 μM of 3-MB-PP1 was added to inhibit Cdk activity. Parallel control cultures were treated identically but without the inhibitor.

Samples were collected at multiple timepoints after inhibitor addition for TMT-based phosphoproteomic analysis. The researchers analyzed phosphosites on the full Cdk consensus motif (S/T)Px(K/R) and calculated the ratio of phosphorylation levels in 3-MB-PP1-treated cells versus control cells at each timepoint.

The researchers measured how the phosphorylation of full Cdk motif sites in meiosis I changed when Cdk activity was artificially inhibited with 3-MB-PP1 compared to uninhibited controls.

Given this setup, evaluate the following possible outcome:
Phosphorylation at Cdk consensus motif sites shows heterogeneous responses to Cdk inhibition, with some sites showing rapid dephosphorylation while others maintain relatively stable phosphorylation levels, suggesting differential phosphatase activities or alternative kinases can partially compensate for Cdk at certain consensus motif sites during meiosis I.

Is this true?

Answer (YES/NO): NO